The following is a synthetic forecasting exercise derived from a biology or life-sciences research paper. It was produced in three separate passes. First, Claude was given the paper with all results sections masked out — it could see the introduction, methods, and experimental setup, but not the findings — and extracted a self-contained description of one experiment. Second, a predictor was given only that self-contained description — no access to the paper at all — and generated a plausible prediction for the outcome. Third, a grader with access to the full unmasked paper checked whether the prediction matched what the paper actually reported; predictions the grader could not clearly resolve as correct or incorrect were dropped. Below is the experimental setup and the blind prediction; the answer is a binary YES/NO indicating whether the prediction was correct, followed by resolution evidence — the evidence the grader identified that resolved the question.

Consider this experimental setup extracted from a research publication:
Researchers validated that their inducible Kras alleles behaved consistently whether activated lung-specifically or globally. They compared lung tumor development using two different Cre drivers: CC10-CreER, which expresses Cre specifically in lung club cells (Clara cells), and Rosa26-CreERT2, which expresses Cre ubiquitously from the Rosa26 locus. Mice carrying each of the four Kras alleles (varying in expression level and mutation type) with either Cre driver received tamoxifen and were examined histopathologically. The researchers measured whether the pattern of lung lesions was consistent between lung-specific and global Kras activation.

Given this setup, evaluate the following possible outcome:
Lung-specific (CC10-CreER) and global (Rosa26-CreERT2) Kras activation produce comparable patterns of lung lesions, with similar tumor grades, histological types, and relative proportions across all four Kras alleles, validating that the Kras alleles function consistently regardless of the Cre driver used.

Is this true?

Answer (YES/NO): YES